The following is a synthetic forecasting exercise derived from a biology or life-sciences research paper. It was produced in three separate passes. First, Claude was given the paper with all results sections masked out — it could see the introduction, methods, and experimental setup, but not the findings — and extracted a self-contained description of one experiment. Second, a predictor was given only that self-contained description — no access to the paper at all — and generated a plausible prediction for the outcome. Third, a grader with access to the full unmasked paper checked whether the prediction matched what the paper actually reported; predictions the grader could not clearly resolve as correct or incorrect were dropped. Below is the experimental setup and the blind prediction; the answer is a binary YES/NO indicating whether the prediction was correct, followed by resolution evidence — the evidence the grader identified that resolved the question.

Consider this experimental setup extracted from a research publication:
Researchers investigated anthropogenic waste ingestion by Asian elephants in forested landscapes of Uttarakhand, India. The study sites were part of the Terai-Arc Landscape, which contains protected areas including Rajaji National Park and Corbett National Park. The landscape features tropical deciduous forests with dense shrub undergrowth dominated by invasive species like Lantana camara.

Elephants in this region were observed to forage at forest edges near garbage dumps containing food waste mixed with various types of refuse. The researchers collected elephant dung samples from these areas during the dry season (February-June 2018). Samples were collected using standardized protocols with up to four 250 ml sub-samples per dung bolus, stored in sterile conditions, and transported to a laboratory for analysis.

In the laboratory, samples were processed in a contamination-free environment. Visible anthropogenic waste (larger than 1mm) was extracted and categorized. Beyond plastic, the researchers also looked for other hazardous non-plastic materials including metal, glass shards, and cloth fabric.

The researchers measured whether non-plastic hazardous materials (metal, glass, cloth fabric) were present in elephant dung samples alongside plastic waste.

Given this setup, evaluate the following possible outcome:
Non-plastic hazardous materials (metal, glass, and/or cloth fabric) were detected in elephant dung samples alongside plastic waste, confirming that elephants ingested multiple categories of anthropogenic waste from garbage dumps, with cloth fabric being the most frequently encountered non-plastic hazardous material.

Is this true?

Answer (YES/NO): YES